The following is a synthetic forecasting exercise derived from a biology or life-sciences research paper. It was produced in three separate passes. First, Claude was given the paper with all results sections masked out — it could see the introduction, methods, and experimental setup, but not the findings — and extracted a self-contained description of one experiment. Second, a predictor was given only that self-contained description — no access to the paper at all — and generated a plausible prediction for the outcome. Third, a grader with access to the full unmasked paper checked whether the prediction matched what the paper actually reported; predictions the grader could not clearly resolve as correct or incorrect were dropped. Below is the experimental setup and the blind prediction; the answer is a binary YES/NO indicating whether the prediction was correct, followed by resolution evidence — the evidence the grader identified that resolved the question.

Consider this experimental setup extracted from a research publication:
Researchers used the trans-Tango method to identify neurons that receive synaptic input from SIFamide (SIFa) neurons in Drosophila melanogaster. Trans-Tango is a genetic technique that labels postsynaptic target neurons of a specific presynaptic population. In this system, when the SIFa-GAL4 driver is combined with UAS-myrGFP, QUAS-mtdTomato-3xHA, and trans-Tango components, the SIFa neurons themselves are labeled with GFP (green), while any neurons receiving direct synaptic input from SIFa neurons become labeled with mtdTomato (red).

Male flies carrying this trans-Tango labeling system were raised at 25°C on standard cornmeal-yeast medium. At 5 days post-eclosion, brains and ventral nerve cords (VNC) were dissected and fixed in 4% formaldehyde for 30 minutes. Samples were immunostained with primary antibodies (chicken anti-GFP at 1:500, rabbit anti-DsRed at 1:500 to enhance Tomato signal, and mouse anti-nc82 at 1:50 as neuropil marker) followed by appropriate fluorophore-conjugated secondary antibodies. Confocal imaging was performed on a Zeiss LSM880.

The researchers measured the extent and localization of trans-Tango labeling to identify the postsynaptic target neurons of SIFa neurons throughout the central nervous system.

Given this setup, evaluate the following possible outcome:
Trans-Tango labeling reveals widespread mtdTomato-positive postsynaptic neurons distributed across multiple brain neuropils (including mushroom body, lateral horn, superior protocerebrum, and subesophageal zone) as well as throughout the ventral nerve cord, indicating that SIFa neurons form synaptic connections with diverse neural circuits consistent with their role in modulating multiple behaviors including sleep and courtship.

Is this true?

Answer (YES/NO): NO